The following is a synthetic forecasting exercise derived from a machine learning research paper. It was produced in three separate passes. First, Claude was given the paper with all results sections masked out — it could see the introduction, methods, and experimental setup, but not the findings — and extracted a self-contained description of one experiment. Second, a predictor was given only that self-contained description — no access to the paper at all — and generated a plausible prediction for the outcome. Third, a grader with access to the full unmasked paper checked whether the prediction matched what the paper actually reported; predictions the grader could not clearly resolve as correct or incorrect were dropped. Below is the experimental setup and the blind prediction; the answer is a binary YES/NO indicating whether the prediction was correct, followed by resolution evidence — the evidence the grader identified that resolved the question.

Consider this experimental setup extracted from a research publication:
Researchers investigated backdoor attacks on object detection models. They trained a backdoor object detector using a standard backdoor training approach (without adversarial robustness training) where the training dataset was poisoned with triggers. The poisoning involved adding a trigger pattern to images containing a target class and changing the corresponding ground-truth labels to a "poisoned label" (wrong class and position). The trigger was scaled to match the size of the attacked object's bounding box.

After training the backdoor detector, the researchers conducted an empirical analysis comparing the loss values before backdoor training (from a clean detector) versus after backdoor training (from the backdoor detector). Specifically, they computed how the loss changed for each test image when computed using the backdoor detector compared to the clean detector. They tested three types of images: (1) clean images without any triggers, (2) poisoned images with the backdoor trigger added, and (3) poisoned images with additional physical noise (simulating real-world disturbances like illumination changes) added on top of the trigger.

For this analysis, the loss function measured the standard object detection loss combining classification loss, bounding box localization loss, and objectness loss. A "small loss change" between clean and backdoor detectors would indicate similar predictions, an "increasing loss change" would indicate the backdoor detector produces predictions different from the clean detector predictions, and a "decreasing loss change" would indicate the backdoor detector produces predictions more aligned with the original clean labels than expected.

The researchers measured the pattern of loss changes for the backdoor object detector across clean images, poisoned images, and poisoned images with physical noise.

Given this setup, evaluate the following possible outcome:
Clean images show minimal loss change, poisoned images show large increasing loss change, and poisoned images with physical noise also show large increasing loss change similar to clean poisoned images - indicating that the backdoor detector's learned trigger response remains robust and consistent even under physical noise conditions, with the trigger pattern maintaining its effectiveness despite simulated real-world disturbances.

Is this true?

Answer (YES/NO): NO